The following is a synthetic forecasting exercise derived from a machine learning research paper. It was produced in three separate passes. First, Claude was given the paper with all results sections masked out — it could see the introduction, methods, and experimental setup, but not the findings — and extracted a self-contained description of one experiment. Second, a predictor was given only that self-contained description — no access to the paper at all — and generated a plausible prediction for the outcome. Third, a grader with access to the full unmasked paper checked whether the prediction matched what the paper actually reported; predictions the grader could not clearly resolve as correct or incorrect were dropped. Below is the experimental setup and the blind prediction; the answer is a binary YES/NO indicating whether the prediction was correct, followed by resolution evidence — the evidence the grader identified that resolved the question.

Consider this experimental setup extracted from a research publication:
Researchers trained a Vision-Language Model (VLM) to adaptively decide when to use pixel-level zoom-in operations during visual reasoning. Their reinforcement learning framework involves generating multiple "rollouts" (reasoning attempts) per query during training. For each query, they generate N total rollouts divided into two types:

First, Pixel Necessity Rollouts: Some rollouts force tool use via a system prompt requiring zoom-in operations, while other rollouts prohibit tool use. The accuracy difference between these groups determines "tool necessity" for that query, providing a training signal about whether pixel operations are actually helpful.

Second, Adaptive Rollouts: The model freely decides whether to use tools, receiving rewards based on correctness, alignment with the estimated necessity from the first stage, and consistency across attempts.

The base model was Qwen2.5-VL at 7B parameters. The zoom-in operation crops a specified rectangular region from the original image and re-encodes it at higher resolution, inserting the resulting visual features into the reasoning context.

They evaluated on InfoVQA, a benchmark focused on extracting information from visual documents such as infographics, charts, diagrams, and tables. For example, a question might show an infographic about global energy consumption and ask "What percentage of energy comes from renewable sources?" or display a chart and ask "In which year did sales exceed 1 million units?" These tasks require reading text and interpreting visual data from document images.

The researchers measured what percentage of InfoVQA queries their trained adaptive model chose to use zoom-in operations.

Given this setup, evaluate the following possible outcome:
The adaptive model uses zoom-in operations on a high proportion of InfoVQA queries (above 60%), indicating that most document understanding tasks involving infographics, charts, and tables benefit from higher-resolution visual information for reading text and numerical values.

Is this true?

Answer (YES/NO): NO